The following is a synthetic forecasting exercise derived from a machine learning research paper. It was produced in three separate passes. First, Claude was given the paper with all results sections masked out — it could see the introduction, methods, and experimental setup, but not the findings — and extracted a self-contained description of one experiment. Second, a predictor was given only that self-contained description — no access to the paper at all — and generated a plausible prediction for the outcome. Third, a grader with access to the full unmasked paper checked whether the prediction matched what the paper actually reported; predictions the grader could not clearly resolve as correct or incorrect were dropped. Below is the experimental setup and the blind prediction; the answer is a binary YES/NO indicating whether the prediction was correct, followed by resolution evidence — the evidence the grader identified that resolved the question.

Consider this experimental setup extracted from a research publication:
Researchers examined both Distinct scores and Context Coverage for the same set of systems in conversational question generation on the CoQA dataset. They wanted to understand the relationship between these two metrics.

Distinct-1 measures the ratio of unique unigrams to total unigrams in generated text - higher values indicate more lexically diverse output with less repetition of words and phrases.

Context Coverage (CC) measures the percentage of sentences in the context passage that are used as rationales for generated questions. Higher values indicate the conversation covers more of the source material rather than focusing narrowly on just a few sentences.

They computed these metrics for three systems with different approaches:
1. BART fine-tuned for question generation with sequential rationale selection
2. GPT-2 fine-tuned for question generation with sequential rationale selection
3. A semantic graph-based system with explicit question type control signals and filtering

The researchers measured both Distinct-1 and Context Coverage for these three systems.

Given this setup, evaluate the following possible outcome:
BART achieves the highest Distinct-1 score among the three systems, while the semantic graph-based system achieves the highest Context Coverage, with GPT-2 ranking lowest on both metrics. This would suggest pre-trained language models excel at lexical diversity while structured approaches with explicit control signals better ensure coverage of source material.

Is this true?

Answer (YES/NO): NO